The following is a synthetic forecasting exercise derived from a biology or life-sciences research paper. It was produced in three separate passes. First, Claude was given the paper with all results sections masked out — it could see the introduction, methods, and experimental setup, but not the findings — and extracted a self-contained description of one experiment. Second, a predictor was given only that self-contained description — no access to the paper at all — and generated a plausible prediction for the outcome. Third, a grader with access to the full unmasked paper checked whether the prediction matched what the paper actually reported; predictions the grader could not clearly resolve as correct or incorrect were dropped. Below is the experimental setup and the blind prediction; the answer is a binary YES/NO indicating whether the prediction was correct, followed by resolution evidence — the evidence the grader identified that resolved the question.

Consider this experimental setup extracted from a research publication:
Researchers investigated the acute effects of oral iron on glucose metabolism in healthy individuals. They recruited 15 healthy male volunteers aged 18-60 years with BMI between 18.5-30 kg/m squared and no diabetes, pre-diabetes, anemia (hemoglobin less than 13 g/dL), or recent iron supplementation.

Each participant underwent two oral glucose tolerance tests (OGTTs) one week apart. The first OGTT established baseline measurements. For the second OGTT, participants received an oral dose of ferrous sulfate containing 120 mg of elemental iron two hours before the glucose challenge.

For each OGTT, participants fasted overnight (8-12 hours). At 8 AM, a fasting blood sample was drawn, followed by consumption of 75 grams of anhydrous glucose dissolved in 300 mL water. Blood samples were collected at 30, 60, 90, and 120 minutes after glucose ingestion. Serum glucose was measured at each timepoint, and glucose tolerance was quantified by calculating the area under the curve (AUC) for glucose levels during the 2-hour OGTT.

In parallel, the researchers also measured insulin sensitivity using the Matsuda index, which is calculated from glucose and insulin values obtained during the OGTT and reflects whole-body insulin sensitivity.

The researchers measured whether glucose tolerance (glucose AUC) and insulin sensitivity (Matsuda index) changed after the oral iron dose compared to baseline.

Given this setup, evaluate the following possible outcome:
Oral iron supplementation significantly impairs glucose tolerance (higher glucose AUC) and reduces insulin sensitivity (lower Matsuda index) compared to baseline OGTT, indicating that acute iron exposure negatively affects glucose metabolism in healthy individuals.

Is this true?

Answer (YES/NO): NO